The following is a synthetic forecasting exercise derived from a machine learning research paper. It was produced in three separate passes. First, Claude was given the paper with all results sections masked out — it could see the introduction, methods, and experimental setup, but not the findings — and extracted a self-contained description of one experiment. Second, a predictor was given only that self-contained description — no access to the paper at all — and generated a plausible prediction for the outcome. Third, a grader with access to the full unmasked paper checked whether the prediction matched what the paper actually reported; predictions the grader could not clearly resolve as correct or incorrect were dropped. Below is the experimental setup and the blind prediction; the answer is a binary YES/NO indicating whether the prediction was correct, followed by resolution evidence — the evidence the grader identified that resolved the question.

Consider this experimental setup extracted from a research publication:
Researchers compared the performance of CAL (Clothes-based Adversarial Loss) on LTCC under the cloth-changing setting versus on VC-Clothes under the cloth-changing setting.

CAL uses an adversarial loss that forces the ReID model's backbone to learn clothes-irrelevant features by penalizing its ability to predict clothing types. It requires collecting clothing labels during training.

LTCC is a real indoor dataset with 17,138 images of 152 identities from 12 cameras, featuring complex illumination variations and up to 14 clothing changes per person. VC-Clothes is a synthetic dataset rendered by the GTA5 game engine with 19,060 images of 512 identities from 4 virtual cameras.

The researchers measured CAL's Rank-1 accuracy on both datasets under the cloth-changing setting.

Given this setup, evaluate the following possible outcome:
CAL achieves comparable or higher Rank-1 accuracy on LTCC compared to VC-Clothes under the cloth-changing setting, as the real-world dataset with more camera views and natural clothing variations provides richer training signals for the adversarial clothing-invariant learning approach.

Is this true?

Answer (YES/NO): NO